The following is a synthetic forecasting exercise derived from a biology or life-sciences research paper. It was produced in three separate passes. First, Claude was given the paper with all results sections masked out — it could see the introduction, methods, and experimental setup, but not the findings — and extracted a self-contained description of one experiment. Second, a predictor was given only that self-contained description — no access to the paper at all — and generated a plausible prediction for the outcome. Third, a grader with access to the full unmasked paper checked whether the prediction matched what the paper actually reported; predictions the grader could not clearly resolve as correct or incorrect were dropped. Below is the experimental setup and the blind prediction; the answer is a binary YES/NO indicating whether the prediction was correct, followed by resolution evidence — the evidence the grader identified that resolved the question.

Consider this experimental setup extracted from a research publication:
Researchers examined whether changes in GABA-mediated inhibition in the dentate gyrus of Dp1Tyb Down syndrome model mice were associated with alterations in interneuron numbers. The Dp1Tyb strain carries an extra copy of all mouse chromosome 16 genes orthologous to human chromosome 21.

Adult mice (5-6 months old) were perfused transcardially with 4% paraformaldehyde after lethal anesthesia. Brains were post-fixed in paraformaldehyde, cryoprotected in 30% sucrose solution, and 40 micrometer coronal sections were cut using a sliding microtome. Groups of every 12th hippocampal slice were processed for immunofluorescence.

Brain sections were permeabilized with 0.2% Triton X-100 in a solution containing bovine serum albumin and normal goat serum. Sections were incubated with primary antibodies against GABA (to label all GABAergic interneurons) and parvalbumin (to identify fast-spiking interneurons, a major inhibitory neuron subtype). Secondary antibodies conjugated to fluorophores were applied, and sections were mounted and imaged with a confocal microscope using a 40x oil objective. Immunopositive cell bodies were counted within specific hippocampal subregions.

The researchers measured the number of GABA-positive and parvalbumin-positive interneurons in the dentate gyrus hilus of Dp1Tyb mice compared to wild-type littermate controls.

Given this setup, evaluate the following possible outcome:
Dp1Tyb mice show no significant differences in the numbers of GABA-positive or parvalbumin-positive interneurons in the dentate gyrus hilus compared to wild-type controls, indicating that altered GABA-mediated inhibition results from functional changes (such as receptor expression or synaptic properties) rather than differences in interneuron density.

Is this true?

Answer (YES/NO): NO